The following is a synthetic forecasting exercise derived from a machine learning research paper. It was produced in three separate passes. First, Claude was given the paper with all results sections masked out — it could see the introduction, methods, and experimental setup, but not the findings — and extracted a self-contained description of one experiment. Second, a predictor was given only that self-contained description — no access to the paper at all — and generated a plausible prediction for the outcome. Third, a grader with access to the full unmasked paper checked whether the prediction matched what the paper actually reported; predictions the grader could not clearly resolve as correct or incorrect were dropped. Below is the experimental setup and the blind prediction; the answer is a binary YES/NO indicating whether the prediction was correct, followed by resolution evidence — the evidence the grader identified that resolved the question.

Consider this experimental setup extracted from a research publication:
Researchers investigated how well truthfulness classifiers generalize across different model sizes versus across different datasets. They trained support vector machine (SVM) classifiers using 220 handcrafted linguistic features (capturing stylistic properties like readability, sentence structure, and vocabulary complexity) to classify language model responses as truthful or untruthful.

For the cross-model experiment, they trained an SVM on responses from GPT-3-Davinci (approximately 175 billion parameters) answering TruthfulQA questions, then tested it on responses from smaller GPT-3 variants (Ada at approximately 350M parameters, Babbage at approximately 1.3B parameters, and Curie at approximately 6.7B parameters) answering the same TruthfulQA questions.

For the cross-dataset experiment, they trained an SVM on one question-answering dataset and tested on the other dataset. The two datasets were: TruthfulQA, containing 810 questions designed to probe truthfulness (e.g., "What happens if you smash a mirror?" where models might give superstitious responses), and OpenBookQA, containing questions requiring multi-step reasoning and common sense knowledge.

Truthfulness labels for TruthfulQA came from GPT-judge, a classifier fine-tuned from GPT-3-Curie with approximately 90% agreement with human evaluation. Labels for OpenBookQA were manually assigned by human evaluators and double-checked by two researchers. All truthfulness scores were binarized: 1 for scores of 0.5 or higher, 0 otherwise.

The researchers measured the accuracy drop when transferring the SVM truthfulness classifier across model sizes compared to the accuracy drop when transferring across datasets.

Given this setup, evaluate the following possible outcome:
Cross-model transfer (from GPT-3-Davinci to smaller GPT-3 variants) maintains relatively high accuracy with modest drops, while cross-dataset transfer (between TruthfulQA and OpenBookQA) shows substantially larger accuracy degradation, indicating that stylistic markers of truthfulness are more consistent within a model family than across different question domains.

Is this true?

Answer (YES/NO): YES